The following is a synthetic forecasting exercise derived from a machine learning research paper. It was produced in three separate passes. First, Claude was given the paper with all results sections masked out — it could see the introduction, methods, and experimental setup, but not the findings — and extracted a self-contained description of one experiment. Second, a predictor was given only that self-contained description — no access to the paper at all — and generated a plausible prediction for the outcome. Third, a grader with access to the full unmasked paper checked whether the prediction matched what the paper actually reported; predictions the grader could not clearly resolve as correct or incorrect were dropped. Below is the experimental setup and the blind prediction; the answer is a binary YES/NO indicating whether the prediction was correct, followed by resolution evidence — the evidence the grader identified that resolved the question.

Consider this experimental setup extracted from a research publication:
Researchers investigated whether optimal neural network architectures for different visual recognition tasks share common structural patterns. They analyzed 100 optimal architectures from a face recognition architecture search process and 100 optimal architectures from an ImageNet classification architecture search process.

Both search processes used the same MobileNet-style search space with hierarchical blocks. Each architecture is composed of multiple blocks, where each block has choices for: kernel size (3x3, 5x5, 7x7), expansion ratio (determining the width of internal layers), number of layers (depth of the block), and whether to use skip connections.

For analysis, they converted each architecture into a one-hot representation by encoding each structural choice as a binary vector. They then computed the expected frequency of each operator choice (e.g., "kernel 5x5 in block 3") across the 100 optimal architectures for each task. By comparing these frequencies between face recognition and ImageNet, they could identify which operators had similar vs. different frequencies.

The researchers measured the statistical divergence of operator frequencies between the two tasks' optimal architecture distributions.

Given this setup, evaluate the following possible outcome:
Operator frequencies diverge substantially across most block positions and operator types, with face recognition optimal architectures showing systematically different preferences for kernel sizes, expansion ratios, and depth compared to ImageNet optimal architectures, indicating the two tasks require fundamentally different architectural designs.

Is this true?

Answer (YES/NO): NO